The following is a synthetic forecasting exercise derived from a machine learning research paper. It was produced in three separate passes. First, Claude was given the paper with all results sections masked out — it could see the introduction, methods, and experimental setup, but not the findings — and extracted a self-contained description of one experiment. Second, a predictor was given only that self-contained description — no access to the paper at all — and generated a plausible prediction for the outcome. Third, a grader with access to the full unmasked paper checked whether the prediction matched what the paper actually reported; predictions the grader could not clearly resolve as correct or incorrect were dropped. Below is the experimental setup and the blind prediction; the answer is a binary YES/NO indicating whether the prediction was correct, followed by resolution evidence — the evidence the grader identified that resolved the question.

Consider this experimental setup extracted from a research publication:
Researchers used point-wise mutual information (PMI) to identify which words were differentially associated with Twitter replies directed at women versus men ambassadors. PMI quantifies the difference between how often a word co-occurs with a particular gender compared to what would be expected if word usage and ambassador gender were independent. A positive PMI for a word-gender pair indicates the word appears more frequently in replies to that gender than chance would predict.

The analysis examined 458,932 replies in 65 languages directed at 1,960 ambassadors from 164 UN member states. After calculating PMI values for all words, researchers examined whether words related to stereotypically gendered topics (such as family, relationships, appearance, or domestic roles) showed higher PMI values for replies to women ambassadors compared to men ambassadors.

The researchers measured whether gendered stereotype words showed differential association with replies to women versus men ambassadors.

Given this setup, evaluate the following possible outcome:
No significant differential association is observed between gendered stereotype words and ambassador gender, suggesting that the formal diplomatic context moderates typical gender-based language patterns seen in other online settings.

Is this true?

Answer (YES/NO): YES